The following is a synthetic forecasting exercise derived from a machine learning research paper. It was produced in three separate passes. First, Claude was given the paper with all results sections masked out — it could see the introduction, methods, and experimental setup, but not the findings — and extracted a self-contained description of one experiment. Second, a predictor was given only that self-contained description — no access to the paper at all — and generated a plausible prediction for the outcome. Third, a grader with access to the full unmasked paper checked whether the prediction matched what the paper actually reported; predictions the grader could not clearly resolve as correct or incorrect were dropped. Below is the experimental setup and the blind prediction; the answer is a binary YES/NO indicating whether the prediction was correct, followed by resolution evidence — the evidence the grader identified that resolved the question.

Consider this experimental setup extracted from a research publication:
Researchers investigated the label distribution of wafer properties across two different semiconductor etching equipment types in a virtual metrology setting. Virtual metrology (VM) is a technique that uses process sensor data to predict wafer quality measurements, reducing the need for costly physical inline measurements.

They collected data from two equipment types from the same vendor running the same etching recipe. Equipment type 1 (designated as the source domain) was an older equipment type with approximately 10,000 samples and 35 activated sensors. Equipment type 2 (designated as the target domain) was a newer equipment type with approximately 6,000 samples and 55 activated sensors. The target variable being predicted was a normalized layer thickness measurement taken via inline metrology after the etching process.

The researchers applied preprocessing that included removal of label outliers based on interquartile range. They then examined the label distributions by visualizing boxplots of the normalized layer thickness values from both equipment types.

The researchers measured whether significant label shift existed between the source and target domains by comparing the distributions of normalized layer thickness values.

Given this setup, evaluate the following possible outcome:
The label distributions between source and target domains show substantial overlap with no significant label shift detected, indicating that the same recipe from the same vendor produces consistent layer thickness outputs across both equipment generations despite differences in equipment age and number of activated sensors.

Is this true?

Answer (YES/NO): YES